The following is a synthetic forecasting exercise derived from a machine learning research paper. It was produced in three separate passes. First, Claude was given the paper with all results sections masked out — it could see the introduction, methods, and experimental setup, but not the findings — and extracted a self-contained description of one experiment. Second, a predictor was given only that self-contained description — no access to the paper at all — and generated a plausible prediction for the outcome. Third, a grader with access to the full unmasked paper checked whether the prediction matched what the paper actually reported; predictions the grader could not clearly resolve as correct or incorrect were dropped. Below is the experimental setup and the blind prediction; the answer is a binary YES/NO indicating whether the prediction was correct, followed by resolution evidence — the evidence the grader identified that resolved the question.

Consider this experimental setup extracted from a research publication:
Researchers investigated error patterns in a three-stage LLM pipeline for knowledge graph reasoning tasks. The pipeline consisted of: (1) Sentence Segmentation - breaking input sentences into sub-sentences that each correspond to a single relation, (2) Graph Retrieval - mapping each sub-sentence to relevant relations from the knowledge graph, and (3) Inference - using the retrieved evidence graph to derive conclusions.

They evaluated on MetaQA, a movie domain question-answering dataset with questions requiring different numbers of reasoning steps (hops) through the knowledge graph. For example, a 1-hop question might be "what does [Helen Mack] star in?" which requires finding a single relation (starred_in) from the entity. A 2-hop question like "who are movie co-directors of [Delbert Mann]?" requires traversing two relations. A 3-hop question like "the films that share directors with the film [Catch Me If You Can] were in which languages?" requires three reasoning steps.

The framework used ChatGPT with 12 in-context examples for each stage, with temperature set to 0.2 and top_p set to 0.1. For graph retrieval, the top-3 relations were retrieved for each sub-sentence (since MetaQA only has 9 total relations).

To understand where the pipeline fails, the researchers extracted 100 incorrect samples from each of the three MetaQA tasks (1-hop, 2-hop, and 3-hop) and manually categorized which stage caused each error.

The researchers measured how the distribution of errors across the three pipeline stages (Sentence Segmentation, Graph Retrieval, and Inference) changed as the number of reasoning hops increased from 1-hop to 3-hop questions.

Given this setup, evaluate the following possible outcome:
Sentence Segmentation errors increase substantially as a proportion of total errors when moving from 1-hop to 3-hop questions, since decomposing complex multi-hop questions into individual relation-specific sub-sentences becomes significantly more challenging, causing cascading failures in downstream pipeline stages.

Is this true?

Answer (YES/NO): YES